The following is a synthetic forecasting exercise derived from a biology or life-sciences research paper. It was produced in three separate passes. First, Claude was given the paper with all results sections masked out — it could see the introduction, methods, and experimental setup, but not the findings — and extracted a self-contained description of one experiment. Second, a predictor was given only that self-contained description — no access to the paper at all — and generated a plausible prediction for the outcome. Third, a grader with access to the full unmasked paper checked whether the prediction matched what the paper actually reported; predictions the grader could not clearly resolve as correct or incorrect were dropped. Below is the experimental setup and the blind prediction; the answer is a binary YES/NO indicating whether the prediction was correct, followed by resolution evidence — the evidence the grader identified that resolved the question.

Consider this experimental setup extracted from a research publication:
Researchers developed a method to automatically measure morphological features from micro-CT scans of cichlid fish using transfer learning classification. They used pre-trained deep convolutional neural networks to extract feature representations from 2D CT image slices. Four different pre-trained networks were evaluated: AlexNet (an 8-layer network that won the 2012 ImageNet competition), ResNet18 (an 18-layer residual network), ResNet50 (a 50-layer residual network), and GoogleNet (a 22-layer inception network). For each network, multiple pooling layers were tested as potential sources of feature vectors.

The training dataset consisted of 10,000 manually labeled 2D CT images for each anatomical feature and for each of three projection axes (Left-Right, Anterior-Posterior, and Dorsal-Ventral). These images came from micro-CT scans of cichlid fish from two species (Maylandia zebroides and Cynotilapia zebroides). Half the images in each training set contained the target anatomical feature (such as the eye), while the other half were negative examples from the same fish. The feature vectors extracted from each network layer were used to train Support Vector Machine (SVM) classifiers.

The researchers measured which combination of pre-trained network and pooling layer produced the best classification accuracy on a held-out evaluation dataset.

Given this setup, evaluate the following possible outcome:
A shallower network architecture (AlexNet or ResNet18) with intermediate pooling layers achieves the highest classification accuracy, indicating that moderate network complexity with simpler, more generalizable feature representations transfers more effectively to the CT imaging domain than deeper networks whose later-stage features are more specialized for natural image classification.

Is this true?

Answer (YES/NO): NO